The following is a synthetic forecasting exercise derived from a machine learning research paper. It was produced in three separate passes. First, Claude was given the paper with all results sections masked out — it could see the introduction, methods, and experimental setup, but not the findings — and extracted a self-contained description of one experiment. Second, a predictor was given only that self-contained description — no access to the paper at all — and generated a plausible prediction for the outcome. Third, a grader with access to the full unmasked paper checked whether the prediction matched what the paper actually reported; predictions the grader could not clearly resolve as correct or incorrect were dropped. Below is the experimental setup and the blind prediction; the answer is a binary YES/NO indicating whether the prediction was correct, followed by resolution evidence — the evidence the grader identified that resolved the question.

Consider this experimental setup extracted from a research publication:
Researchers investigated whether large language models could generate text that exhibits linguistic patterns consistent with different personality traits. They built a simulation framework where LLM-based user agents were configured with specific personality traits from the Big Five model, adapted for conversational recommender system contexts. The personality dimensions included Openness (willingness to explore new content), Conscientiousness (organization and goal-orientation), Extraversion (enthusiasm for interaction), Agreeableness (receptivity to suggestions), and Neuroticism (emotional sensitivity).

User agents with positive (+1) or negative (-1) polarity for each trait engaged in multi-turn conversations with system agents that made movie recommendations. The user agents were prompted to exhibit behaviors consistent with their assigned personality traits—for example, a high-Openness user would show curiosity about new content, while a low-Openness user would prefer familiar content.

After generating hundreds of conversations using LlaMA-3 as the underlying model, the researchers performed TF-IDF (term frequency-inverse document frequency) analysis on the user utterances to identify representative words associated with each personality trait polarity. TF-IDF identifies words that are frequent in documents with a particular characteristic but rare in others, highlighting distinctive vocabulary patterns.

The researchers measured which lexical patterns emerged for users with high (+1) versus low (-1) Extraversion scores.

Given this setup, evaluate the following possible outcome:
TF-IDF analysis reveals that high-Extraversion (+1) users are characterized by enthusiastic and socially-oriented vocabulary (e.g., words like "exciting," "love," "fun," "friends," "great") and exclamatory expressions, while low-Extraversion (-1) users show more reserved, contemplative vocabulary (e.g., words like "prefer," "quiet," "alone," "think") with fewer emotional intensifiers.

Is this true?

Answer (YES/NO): NO